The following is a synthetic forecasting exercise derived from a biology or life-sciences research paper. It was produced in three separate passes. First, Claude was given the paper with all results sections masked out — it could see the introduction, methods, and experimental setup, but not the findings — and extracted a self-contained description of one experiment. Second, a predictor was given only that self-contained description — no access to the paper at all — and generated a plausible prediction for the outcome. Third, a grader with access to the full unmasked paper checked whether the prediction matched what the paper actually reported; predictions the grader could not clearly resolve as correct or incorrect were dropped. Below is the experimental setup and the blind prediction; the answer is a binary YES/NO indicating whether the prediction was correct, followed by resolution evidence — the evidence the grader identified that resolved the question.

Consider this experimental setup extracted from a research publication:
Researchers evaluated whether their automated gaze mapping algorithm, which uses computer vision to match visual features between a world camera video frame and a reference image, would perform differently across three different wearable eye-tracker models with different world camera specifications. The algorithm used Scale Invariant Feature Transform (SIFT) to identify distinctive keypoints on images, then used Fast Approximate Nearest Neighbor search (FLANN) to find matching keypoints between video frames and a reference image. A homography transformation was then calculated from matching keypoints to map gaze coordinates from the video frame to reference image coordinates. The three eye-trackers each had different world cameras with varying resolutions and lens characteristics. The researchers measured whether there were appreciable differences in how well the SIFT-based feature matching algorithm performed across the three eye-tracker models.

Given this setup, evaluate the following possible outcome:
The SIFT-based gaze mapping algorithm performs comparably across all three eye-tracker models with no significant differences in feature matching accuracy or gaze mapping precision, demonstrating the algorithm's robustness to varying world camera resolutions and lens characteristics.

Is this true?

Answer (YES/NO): YES